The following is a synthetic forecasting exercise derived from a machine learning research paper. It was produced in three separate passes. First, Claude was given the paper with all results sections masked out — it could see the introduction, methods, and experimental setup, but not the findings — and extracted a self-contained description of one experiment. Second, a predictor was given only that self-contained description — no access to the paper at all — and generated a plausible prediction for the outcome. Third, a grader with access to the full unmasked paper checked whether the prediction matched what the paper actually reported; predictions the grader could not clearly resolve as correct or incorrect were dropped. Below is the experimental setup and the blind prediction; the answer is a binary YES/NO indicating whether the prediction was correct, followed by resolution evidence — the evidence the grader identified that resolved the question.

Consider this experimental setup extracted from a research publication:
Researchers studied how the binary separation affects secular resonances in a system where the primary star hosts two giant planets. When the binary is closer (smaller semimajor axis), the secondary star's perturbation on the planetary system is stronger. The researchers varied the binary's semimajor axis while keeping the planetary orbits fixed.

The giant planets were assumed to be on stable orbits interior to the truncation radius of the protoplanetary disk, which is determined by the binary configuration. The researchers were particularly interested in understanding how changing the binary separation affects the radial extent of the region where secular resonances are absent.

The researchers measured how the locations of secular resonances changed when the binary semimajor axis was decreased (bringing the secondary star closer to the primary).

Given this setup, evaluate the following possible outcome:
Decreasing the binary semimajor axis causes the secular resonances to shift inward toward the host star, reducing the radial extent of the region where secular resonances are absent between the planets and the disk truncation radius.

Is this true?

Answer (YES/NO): NO